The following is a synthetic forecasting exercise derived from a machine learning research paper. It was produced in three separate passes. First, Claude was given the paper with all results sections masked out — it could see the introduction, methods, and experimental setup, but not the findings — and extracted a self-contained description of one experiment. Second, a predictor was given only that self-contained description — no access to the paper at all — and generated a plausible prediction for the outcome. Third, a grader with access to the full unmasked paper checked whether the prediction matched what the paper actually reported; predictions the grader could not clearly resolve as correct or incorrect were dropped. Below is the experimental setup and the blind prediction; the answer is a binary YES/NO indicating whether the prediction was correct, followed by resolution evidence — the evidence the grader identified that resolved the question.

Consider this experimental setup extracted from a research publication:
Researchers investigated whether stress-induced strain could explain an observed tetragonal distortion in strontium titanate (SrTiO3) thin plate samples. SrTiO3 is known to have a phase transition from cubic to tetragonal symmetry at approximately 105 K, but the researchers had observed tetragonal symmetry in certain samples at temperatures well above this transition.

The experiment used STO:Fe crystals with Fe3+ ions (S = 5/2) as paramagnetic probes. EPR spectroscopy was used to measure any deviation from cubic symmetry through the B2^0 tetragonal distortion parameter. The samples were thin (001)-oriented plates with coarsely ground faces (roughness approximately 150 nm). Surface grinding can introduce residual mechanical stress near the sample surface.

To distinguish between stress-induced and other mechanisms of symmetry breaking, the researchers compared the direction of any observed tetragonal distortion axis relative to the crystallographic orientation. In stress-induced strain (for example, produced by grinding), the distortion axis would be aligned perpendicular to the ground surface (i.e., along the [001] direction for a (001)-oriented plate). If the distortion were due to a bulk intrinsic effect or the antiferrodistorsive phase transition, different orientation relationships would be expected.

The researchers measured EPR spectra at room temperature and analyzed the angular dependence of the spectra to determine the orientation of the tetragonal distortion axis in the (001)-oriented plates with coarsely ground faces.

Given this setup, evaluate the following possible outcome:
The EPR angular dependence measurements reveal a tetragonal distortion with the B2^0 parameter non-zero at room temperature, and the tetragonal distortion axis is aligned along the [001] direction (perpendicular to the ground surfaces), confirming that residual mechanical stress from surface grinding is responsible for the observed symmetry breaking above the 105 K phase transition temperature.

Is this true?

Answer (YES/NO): NO